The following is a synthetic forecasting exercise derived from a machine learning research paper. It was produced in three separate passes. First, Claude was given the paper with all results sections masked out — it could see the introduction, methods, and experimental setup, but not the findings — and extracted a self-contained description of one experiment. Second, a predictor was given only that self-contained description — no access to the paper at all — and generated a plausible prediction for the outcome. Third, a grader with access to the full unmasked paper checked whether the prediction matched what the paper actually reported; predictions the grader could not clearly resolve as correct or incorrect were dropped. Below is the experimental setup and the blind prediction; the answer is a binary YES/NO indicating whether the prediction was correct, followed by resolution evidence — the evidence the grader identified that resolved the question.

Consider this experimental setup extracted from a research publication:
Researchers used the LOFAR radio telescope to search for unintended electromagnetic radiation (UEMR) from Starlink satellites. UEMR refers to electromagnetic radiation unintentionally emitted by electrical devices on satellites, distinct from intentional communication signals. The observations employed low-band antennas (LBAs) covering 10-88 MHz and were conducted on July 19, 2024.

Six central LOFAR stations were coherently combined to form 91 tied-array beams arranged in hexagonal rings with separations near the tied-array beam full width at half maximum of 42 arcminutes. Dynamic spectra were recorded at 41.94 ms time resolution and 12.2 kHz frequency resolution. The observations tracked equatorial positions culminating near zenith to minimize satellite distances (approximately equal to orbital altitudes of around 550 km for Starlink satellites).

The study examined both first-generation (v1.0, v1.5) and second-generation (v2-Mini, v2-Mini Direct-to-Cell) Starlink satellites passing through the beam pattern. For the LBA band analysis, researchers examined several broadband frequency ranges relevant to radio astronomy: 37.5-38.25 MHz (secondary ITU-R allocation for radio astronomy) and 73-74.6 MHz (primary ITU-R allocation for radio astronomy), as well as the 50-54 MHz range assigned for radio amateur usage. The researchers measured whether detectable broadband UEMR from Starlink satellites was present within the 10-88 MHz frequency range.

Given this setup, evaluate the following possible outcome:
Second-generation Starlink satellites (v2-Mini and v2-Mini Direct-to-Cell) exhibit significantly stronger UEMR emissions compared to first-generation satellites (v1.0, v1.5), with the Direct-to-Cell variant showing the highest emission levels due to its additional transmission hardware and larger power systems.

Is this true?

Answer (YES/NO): NO